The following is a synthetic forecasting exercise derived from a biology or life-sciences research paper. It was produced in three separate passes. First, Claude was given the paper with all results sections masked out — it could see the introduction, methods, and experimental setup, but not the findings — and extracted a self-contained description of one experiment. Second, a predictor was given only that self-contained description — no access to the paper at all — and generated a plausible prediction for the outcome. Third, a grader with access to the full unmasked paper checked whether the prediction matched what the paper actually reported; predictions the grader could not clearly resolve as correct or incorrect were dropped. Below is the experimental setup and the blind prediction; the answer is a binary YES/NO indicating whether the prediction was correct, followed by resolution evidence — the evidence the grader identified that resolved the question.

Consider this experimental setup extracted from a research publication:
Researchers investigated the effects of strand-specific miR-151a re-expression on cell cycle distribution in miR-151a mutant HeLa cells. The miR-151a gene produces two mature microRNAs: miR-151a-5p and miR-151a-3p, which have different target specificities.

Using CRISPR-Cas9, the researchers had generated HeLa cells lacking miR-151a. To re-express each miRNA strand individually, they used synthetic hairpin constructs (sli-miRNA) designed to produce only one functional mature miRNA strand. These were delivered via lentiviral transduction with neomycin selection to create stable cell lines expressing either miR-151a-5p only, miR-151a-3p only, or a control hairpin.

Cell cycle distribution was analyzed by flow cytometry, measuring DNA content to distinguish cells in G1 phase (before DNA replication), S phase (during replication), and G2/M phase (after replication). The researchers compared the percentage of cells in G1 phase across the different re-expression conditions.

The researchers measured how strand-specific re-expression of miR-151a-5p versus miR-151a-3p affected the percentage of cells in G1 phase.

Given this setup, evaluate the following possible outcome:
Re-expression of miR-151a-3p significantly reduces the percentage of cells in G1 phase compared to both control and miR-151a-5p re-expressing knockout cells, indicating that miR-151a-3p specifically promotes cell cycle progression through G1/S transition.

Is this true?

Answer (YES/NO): NO